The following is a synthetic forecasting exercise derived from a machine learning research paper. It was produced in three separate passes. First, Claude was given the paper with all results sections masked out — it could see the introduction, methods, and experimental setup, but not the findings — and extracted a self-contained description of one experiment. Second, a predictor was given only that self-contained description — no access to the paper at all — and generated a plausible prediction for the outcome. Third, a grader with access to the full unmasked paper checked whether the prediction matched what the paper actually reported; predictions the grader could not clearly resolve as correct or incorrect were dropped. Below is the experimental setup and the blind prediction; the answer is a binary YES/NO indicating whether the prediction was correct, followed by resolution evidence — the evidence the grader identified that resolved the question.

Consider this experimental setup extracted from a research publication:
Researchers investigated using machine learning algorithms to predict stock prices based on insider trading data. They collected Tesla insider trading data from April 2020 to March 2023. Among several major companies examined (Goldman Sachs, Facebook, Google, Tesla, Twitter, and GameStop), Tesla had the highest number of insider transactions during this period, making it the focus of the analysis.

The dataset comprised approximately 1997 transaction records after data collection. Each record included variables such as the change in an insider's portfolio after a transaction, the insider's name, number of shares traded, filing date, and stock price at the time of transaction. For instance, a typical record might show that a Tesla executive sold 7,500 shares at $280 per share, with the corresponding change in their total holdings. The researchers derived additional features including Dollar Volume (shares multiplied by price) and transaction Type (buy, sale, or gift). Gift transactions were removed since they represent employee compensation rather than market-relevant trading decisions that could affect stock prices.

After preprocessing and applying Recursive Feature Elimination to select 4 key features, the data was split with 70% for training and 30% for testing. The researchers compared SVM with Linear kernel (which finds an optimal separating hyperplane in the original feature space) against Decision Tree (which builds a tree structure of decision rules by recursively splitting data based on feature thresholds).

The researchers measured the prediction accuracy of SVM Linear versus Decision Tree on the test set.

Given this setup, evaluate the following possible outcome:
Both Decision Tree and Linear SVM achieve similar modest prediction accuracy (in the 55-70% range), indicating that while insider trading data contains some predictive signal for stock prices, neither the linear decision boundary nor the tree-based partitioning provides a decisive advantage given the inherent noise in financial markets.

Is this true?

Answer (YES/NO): NO